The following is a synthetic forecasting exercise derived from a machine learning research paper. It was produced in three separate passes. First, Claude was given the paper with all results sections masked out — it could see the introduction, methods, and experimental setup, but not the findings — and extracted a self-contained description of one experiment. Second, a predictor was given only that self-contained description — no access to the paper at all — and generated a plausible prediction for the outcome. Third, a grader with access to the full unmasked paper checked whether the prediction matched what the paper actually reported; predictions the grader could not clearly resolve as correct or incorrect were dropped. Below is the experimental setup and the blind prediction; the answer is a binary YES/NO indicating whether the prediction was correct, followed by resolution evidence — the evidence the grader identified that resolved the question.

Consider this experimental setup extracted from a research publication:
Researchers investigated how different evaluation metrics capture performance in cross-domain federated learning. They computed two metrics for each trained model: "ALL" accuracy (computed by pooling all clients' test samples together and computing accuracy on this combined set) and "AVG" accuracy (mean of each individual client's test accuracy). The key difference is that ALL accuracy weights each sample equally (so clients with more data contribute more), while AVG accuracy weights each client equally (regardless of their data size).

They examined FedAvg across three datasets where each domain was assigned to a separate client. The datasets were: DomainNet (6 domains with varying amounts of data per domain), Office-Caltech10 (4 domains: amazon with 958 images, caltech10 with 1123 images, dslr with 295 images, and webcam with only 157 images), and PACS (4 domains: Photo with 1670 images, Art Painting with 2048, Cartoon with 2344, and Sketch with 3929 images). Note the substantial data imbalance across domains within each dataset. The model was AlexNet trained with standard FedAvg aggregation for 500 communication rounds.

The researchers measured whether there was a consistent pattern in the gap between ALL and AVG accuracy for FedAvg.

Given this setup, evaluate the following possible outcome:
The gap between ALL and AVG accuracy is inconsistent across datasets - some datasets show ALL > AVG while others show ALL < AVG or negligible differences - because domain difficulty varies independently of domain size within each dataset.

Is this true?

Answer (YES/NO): YES